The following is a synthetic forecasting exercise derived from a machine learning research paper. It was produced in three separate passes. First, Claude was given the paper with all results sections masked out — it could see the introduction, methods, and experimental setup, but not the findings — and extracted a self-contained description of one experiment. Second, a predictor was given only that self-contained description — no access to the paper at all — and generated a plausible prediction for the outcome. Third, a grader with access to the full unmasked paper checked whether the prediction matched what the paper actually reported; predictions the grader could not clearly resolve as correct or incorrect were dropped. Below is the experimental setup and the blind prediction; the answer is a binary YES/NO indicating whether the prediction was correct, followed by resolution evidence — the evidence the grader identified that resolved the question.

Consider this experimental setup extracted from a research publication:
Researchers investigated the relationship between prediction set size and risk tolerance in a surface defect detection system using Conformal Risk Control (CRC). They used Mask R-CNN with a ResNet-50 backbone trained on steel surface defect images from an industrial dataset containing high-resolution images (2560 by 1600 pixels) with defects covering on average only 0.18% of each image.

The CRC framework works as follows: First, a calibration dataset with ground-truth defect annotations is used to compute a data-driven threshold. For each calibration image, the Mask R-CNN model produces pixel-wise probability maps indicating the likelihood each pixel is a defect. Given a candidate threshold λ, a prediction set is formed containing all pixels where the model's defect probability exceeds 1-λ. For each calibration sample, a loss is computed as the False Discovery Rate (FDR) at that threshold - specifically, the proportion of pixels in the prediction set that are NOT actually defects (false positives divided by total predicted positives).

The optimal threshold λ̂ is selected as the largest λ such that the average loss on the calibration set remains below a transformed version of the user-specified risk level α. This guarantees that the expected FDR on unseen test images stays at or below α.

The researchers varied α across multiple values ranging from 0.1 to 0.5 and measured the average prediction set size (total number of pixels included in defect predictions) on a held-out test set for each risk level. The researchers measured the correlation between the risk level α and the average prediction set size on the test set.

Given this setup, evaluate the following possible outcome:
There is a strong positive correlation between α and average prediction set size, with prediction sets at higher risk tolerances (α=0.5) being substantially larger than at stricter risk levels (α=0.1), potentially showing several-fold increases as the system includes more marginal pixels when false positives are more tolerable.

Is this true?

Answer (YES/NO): YES